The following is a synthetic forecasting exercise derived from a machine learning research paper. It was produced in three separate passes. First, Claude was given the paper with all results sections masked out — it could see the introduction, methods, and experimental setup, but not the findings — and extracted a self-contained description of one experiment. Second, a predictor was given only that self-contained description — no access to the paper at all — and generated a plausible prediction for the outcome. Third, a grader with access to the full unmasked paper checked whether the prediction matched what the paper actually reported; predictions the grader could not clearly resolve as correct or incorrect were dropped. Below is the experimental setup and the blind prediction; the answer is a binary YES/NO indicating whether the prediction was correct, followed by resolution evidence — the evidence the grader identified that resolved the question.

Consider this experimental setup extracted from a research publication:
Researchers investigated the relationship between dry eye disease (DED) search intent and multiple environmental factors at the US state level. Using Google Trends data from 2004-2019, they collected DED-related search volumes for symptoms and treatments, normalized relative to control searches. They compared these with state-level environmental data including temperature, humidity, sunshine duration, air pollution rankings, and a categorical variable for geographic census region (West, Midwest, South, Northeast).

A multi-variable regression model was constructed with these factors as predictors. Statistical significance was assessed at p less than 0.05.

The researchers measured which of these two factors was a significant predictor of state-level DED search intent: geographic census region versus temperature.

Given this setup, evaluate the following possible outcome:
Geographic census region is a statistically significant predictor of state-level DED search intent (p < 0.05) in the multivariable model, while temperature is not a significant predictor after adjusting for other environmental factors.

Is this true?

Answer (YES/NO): NO